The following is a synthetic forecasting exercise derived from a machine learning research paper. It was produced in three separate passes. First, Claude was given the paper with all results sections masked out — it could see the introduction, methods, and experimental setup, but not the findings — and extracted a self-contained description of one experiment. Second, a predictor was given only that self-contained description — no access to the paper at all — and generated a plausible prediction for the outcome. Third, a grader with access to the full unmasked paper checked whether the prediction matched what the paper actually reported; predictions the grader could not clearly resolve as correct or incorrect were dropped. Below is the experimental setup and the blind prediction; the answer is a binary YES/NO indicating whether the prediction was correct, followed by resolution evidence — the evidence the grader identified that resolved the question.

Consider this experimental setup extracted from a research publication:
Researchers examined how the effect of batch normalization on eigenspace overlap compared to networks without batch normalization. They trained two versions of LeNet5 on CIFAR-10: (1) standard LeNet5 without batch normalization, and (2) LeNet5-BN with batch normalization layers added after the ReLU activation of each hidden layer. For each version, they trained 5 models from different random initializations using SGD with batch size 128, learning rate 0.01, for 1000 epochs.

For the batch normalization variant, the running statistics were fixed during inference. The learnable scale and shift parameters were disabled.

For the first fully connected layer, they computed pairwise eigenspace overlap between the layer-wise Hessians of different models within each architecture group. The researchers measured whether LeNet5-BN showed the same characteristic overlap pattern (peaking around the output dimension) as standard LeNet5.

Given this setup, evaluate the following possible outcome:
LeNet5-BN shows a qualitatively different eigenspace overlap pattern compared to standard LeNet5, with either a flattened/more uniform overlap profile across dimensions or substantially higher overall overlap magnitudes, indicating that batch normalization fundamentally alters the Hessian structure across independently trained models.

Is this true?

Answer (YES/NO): YES